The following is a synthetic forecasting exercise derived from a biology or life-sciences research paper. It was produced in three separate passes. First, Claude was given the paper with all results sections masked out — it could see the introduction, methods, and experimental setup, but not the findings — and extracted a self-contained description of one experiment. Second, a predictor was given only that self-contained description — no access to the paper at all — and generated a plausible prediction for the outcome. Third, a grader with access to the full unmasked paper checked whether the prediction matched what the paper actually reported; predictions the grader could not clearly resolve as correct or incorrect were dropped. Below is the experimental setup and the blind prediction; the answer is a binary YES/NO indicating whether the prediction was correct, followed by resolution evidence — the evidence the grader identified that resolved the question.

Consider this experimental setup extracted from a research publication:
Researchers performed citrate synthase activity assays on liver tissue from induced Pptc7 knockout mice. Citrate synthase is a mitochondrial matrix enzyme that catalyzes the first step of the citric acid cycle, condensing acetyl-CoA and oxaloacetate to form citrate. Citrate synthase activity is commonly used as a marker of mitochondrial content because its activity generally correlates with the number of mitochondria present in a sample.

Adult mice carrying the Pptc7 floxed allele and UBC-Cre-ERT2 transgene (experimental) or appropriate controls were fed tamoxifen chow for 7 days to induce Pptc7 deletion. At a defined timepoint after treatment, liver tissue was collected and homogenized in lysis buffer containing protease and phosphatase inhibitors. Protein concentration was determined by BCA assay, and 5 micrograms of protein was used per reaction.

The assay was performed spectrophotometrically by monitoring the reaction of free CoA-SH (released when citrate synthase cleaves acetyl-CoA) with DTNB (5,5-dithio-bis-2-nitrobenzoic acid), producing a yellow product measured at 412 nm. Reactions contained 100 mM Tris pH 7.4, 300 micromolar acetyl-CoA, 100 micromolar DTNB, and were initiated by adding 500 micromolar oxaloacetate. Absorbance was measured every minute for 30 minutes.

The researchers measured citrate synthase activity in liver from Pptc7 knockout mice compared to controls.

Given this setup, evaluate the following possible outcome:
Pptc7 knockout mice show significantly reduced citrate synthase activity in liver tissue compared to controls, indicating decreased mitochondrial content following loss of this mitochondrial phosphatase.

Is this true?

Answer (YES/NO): YES